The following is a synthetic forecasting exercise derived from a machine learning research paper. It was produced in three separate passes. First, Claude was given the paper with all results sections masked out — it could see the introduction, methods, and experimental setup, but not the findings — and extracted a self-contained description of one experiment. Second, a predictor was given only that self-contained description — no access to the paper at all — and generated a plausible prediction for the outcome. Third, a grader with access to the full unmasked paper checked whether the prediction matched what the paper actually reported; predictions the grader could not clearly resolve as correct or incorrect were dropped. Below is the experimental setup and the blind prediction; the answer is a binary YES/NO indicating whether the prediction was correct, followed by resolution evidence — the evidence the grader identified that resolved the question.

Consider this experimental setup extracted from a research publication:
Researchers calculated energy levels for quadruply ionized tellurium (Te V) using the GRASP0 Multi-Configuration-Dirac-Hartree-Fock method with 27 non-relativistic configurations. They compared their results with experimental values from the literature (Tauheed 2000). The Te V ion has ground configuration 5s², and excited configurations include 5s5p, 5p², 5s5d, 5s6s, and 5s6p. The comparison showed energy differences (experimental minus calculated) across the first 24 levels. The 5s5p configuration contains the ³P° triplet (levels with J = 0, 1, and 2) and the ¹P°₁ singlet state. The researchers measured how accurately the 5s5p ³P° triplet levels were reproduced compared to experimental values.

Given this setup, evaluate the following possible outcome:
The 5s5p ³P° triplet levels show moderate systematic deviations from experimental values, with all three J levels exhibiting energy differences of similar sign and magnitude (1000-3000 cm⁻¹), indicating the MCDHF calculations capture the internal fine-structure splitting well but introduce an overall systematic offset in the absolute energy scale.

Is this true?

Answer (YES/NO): NO